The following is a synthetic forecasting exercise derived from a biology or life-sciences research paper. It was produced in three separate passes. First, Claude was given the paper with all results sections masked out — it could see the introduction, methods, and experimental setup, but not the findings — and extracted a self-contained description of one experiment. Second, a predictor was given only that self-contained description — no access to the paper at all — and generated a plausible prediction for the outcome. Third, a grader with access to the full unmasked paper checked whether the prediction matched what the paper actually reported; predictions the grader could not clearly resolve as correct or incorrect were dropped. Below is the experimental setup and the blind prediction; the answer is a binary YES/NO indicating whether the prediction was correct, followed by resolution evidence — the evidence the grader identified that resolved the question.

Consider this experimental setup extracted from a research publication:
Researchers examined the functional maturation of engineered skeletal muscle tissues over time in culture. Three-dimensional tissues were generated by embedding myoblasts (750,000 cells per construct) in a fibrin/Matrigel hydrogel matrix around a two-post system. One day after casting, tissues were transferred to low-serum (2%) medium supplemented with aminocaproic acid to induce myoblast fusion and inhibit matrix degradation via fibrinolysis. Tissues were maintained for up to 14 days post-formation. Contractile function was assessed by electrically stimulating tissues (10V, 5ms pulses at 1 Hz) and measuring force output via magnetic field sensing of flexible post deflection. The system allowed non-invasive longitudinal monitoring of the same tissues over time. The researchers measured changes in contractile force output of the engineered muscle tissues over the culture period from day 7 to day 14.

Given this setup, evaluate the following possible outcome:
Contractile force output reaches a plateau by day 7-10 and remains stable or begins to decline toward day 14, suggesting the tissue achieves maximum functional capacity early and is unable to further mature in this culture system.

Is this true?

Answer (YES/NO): YES